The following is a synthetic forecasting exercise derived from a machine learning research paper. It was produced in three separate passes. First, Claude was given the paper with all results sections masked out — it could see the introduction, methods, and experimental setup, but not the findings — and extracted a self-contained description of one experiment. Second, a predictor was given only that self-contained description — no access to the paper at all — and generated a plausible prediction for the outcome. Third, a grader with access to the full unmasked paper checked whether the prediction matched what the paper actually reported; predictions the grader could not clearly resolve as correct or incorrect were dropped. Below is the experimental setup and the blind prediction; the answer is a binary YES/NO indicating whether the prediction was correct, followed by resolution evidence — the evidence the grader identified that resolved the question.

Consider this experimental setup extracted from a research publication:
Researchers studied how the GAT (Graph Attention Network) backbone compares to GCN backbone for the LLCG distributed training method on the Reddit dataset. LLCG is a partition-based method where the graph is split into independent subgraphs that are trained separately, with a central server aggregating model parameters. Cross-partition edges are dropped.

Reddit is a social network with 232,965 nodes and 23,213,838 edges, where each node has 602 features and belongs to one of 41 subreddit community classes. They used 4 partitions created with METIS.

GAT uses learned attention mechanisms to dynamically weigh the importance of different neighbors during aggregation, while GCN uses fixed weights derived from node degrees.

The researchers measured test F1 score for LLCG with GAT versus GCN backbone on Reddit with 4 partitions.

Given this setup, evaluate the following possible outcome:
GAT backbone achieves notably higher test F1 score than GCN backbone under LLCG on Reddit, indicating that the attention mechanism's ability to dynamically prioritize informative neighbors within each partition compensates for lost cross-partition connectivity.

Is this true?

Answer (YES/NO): YES